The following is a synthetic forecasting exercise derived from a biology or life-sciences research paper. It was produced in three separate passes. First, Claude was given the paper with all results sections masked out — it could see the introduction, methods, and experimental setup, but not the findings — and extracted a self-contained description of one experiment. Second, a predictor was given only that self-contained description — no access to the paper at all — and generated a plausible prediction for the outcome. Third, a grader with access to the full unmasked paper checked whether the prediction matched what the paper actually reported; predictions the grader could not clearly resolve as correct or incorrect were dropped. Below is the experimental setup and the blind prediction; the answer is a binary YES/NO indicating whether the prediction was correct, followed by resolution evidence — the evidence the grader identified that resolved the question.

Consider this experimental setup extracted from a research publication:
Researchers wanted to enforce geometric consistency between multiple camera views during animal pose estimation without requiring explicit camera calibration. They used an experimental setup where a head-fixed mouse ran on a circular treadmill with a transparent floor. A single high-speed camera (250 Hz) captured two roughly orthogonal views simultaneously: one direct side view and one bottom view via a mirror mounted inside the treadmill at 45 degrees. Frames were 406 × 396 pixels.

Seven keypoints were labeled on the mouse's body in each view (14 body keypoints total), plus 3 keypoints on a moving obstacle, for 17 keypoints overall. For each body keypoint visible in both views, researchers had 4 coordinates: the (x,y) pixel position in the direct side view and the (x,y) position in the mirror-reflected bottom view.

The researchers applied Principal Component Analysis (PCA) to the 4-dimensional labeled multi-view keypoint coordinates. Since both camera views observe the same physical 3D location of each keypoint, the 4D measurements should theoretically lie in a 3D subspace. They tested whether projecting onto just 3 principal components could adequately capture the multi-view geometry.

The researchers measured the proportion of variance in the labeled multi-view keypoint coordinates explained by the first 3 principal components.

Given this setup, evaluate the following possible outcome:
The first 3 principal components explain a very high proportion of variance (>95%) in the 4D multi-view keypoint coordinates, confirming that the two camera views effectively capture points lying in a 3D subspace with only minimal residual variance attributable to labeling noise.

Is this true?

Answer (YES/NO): YES